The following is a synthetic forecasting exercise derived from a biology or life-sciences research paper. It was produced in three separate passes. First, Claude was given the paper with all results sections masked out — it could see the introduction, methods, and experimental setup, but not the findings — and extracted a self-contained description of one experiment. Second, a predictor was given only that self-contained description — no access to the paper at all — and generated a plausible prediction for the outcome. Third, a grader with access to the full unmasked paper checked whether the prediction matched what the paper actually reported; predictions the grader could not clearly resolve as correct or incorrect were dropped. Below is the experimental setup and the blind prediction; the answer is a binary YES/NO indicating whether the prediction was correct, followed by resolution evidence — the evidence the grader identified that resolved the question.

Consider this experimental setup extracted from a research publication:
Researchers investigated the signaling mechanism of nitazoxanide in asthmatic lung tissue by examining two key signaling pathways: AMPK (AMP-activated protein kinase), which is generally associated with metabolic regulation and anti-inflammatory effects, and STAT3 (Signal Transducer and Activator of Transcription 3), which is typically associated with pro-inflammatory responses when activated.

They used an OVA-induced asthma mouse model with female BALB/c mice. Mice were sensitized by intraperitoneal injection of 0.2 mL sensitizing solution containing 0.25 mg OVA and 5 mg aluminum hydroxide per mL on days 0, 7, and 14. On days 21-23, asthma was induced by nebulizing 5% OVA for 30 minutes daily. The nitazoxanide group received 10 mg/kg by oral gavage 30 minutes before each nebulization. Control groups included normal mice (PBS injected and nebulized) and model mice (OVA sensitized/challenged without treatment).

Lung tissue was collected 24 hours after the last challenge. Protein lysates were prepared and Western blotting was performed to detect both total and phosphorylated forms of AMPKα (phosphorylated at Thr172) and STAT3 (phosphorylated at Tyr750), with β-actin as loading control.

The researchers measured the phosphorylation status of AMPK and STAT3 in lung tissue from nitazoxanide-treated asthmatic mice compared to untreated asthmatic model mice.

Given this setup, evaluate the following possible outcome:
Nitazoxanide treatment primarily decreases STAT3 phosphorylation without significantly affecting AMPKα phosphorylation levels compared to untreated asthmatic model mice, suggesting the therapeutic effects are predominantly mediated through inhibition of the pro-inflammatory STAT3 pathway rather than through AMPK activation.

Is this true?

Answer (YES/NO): NO